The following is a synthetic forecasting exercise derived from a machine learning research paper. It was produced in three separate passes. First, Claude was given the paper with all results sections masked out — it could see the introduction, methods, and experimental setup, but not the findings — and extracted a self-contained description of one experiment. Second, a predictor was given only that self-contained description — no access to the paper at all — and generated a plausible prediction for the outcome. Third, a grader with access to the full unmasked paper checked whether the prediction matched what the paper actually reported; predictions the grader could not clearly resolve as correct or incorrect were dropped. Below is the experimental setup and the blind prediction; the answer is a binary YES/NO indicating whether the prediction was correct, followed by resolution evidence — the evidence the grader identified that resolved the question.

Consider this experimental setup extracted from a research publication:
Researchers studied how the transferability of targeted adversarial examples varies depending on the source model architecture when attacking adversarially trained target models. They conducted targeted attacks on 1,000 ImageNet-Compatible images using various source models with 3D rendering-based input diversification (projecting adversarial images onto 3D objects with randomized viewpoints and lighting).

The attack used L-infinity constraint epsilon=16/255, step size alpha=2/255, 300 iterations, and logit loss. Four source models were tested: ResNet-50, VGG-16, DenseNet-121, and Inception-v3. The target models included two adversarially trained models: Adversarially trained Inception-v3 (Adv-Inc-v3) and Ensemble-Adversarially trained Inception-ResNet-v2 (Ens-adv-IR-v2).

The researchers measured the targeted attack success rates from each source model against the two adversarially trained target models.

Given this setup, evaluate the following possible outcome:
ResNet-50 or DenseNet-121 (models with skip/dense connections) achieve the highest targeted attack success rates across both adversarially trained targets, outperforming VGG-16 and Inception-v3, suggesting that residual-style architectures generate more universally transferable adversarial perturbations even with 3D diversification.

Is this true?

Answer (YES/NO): YES